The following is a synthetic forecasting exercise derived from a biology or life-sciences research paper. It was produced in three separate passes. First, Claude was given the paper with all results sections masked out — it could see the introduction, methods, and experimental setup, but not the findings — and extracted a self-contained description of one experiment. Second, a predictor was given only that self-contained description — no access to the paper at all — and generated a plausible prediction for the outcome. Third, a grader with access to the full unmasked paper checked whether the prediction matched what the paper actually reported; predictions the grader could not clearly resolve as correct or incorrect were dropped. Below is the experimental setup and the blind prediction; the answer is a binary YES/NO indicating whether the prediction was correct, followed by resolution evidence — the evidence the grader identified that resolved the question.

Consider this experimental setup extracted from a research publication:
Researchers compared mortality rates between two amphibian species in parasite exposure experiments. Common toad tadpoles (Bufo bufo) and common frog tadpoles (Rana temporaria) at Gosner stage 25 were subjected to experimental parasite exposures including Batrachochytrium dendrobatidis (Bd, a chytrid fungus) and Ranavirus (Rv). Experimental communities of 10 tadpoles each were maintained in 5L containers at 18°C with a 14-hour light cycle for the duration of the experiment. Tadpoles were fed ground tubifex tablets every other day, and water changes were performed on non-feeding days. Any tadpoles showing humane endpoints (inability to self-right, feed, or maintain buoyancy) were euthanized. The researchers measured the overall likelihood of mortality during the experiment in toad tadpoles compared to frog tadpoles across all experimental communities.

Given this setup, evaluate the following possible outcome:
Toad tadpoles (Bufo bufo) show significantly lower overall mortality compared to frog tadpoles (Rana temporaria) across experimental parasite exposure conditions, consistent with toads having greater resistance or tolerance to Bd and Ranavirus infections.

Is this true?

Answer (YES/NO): NO